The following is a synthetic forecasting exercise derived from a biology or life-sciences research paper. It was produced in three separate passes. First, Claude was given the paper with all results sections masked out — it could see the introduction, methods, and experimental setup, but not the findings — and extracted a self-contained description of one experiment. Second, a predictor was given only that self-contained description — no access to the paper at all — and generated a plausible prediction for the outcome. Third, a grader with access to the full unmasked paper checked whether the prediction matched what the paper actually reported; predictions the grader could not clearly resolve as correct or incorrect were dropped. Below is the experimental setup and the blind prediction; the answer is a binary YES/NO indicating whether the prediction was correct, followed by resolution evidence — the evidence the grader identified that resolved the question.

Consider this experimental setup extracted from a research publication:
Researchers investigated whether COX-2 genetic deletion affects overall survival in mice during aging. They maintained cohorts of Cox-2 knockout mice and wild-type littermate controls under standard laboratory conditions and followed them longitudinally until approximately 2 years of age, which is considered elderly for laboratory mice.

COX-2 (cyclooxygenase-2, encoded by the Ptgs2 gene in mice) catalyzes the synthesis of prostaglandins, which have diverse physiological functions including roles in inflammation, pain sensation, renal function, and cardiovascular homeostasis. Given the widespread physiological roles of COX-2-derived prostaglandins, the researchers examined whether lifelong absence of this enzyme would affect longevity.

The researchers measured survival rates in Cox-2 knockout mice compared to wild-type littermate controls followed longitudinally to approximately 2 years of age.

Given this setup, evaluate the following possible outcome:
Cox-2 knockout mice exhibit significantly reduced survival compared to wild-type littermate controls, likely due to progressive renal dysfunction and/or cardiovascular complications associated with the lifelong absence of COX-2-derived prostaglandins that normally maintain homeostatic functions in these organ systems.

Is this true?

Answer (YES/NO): NO